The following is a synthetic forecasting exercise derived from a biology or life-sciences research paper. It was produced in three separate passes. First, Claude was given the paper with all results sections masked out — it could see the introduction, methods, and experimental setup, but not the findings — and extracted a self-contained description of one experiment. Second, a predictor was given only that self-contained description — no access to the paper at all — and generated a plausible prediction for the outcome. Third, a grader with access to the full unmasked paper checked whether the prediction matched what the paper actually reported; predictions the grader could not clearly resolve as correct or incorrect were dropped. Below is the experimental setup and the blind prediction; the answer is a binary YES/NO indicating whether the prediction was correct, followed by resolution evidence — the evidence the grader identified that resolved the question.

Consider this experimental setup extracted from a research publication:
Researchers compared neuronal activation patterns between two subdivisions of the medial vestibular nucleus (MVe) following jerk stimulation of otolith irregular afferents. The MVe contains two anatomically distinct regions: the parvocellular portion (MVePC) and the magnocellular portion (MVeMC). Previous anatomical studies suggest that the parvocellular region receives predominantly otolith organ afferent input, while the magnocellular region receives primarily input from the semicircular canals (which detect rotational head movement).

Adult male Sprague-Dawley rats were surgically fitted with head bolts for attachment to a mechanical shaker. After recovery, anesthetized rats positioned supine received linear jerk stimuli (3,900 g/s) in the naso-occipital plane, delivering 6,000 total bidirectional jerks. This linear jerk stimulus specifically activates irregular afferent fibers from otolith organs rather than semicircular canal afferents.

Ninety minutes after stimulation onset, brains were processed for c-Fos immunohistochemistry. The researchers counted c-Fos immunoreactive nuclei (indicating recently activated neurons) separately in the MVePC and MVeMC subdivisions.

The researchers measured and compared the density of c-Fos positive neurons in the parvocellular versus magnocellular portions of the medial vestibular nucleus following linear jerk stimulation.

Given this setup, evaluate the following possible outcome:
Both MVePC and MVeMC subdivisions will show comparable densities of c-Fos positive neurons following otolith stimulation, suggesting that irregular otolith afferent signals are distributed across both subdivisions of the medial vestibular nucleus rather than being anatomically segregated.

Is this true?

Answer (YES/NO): NO